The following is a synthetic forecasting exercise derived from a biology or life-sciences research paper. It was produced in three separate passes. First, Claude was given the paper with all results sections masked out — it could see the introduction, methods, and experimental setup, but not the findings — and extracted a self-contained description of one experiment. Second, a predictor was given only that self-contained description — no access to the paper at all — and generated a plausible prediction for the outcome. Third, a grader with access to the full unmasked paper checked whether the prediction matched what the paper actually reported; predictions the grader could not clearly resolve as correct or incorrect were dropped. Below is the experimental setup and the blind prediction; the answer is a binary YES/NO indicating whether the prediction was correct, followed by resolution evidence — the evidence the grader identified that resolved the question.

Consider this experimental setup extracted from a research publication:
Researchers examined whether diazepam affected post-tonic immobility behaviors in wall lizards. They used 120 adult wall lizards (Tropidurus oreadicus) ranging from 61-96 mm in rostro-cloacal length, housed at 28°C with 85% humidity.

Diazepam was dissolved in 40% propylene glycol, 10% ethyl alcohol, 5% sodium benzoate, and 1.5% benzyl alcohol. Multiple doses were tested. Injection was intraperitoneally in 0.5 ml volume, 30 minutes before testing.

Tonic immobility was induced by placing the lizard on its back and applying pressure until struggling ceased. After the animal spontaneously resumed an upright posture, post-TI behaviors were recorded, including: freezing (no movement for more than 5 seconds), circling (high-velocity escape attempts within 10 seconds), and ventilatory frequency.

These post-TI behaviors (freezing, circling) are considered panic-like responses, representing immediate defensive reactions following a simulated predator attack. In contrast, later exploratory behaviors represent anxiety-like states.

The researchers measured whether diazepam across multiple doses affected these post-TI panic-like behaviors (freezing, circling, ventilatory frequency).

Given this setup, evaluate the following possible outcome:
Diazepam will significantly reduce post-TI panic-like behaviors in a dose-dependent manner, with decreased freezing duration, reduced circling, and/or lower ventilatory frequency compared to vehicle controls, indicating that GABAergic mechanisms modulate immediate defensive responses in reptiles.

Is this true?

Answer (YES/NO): NO